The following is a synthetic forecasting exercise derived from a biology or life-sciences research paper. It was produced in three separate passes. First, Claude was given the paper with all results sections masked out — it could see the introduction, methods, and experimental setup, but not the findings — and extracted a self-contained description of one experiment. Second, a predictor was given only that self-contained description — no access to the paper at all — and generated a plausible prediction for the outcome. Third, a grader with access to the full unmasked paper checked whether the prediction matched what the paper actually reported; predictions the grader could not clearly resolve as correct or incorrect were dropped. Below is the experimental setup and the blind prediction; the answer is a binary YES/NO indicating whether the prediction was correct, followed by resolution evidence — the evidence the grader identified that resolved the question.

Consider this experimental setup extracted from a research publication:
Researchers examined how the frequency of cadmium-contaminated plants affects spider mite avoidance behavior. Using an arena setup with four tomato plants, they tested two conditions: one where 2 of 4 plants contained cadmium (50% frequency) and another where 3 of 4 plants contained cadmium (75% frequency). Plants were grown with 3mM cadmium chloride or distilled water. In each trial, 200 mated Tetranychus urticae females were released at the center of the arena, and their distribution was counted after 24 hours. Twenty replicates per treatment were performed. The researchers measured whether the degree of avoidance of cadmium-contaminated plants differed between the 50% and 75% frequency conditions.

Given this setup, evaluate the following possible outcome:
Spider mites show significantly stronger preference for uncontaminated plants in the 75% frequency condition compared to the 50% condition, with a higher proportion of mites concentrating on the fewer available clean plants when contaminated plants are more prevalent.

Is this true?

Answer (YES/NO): NO